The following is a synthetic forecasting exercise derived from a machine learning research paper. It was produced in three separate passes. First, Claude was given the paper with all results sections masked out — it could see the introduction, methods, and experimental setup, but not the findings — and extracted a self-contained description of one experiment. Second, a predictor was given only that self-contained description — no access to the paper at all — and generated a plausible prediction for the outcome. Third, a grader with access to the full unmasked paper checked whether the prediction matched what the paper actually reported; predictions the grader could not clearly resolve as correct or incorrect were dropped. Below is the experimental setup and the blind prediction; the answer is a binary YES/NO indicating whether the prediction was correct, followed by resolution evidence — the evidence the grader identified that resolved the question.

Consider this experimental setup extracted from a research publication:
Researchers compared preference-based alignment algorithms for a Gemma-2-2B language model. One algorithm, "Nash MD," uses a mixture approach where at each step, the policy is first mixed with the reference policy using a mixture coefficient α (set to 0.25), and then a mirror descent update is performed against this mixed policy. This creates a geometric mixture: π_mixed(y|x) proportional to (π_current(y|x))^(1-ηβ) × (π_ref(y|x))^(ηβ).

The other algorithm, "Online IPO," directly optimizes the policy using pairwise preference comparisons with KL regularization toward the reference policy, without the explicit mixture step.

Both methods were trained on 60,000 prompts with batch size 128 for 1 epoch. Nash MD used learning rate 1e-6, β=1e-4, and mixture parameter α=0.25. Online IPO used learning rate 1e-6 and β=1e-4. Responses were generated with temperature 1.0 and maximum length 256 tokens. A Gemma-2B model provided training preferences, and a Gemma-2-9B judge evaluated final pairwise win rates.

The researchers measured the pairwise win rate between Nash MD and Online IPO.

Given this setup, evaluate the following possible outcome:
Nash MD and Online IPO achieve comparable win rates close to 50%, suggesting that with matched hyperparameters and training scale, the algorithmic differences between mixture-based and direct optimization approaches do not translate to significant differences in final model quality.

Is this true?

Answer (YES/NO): NO